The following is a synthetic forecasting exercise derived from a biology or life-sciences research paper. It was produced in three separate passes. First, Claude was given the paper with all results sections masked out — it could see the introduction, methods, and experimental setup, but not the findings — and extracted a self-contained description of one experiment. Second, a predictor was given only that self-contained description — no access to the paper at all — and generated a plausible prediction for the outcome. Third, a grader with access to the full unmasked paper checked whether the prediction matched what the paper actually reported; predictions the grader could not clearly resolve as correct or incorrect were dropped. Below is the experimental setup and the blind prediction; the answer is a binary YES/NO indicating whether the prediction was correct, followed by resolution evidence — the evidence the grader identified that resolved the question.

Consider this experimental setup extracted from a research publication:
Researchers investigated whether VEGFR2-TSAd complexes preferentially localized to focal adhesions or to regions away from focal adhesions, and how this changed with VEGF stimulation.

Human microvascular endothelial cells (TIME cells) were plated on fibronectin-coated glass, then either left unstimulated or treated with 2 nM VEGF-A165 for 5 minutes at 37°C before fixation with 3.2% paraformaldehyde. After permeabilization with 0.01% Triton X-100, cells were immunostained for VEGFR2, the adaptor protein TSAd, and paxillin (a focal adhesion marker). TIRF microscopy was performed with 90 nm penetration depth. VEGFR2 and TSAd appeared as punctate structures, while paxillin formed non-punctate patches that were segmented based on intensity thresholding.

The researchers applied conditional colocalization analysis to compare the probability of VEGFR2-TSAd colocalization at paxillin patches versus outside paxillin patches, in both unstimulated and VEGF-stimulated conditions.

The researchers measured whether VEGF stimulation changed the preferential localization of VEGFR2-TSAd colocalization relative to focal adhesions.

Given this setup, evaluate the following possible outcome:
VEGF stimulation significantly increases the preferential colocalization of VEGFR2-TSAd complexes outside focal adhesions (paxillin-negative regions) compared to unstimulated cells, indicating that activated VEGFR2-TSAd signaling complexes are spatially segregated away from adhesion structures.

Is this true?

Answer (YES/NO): NO